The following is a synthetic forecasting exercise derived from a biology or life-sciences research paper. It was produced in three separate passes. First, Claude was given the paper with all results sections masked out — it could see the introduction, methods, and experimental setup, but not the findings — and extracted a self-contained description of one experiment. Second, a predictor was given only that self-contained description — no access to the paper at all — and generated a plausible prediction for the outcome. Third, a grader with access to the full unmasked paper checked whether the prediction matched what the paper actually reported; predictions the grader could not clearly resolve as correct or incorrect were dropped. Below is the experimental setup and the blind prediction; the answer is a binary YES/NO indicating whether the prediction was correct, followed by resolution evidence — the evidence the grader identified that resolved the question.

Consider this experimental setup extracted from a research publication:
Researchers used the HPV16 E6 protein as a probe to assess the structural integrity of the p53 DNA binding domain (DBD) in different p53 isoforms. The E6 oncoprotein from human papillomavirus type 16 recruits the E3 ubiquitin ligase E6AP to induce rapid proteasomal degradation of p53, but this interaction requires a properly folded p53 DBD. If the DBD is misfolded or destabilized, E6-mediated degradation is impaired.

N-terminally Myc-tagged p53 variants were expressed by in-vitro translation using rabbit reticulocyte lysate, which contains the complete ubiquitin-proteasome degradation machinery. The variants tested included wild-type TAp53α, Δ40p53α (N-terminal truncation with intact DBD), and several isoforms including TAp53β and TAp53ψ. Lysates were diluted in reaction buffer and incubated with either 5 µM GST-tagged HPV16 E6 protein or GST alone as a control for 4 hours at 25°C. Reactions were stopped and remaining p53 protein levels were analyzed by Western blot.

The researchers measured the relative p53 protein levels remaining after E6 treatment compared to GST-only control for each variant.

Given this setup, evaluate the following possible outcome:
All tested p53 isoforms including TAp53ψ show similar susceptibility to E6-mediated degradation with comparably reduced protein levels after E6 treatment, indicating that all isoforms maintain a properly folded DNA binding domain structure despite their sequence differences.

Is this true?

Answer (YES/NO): NO